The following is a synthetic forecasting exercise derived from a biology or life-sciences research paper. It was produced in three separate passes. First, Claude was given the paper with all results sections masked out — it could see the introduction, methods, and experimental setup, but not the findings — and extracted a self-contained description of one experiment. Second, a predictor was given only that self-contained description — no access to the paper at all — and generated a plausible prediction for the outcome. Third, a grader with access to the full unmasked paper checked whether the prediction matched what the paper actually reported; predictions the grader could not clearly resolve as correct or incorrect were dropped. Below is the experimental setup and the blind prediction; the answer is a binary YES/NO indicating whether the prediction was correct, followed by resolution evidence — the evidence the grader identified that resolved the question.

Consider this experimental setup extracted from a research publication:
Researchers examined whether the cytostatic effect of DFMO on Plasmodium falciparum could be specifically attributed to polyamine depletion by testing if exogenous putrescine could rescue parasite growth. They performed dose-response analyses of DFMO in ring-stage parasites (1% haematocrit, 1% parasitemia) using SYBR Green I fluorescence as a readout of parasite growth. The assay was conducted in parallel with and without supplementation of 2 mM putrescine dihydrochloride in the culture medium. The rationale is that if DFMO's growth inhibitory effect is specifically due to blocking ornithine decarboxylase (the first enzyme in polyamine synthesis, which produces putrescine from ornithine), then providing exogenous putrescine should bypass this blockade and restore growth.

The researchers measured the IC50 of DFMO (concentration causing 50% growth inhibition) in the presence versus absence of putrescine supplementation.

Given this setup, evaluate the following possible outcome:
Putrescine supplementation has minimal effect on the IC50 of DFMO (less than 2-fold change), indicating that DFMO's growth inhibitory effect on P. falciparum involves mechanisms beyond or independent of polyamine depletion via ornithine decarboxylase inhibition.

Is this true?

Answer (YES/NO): NO